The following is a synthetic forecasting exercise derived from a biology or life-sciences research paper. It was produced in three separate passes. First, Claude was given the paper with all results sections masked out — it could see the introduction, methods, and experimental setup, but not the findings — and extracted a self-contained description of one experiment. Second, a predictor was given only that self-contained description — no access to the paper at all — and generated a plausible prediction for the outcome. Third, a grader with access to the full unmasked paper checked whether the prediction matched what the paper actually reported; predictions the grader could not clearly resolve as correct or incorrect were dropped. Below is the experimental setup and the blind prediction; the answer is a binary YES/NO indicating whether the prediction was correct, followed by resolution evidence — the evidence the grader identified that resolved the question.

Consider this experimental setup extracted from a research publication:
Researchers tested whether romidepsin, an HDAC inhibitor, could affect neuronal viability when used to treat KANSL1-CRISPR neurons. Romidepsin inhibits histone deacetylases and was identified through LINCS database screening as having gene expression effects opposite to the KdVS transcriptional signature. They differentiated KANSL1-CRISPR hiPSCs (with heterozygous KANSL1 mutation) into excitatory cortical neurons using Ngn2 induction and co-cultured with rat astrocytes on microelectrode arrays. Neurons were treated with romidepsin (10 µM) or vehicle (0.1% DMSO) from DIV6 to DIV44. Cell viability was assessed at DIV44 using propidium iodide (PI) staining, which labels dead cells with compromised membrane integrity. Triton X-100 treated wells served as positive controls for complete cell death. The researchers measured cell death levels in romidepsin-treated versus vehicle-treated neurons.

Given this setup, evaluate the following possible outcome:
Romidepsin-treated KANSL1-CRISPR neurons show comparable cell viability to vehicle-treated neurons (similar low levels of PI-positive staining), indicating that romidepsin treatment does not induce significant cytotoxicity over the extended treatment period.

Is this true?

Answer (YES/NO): NO